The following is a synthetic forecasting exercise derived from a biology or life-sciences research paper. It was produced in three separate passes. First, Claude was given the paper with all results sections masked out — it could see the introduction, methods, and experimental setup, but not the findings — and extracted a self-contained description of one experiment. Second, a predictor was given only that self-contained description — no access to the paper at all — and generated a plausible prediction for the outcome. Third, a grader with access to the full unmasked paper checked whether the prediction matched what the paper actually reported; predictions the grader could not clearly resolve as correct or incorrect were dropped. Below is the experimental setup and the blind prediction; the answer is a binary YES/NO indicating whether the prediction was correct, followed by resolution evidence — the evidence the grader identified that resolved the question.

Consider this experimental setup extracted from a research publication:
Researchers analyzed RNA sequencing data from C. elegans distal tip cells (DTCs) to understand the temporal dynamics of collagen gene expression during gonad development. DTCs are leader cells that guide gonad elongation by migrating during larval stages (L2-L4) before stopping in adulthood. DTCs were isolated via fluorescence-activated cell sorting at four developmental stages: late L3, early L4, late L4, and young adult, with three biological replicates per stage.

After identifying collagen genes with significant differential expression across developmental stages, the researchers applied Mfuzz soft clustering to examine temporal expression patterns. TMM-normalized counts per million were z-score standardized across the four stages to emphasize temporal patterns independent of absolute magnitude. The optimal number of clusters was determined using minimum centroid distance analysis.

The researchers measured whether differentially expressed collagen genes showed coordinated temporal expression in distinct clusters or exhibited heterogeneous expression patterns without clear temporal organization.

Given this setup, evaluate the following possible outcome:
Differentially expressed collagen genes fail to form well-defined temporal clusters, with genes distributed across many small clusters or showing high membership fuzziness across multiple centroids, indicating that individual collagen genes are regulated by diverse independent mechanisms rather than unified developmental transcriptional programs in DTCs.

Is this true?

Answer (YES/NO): NO